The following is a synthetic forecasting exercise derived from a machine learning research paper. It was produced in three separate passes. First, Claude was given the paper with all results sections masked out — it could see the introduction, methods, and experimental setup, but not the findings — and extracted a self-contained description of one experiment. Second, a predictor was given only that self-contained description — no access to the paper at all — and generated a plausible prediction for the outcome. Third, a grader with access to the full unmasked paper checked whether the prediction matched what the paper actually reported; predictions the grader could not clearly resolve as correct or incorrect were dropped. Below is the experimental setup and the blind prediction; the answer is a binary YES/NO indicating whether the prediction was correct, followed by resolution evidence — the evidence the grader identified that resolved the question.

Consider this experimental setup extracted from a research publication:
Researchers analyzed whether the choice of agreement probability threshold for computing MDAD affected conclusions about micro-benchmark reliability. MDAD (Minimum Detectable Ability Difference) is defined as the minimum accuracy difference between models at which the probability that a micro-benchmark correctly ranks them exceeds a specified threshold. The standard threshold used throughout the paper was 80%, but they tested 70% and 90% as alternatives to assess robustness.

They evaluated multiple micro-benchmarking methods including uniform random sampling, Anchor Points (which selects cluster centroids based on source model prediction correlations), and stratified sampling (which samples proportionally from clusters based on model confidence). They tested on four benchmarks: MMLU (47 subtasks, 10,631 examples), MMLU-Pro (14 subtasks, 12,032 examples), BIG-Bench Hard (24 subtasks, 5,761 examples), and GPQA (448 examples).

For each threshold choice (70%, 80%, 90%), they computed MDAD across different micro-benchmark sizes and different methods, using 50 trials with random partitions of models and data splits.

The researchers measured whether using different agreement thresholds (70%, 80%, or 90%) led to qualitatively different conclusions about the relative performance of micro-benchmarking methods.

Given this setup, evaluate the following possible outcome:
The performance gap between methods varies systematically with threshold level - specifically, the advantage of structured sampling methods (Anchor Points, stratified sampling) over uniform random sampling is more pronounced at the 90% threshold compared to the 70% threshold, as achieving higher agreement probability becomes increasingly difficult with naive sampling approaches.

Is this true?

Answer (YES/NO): NO